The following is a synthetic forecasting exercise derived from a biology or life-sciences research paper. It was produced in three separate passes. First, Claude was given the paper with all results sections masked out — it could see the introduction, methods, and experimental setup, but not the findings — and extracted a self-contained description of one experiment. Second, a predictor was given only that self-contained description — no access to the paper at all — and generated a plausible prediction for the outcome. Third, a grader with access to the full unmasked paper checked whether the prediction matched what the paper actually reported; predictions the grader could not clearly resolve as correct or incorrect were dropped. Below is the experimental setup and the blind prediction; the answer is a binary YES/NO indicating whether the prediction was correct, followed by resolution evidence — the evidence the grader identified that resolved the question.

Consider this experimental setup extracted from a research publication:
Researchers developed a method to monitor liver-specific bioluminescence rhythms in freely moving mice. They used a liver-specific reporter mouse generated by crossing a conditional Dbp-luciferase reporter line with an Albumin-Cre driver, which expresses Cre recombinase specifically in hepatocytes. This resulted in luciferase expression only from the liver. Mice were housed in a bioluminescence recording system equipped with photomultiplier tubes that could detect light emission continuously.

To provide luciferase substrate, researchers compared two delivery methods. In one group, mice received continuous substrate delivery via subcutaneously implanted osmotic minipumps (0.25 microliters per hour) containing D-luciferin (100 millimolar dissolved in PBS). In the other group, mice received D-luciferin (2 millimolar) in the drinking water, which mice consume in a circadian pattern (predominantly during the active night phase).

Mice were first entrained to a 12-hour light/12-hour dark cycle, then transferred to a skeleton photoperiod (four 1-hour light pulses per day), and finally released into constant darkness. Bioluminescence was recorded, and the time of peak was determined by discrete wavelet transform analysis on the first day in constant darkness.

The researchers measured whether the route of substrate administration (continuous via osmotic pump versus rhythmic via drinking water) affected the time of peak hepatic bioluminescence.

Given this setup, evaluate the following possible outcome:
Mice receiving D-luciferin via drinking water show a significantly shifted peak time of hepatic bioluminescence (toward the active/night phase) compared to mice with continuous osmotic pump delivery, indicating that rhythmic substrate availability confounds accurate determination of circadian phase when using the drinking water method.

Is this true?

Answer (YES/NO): NO